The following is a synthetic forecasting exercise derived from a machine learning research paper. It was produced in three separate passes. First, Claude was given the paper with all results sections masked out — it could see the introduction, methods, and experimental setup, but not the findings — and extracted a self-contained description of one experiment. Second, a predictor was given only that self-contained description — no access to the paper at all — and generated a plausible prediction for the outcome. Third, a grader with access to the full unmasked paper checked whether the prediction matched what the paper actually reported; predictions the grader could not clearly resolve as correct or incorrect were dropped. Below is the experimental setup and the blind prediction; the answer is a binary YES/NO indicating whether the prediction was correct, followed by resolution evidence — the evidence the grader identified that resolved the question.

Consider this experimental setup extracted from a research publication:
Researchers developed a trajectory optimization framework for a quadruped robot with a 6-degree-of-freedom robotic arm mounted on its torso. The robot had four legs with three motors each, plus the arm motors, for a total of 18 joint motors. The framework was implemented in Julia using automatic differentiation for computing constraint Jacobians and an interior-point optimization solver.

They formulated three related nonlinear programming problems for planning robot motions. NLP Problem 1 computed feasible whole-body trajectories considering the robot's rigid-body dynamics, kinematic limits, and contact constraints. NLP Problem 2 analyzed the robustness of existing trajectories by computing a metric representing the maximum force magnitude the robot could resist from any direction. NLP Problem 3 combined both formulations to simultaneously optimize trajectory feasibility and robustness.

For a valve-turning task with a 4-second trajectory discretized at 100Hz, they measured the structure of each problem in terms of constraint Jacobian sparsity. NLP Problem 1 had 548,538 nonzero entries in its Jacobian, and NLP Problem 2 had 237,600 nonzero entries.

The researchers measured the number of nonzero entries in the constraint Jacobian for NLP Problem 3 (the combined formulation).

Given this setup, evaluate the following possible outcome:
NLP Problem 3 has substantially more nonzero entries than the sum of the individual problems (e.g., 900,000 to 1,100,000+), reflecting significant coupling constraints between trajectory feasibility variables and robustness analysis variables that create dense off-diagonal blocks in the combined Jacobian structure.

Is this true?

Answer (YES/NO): YES